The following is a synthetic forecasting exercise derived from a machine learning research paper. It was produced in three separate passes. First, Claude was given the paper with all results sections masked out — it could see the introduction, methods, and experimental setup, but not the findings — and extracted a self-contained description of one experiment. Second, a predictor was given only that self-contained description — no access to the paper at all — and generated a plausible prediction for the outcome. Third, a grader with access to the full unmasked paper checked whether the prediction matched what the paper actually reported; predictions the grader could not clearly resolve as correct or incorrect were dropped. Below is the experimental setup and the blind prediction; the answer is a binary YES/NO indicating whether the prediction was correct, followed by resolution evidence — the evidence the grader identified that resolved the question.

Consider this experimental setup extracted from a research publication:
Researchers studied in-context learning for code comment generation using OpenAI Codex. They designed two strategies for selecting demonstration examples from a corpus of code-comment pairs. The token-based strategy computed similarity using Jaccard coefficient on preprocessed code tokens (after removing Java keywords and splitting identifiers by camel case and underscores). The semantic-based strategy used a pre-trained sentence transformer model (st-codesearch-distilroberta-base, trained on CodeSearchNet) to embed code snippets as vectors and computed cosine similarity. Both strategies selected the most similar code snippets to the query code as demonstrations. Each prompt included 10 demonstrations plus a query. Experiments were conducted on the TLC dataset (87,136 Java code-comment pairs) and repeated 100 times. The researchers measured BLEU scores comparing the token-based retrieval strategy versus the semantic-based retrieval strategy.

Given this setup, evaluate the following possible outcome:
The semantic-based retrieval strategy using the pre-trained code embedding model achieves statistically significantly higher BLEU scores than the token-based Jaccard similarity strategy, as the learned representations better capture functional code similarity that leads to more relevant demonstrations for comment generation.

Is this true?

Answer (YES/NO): NO